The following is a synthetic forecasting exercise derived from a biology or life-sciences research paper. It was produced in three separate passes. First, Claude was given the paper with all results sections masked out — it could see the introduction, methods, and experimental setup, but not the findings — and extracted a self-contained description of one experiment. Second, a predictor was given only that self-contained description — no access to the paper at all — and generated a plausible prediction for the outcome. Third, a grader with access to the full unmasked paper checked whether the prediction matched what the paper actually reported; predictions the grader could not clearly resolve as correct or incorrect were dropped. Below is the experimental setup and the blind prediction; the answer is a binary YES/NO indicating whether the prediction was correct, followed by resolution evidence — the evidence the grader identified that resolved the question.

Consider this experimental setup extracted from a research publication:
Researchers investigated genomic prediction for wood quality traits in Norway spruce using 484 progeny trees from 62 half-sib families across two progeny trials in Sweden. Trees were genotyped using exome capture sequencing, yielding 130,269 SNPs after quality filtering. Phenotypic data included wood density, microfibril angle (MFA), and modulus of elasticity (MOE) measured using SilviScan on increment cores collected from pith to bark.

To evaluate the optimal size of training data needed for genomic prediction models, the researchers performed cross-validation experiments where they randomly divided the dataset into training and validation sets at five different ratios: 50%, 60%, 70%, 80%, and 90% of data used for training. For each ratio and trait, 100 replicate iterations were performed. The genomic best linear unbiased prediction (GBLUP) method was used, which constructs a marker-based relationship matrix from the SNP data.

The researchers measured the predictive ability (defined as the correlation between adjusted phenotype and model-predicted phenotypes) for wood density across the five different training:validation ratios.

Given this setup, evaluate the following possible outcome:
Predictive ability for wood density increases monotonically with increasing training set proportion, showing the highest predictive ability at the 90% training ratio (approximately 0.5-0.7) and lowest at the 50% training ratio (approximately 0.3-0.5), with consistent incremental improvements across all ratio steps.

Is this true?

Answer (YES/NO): NO